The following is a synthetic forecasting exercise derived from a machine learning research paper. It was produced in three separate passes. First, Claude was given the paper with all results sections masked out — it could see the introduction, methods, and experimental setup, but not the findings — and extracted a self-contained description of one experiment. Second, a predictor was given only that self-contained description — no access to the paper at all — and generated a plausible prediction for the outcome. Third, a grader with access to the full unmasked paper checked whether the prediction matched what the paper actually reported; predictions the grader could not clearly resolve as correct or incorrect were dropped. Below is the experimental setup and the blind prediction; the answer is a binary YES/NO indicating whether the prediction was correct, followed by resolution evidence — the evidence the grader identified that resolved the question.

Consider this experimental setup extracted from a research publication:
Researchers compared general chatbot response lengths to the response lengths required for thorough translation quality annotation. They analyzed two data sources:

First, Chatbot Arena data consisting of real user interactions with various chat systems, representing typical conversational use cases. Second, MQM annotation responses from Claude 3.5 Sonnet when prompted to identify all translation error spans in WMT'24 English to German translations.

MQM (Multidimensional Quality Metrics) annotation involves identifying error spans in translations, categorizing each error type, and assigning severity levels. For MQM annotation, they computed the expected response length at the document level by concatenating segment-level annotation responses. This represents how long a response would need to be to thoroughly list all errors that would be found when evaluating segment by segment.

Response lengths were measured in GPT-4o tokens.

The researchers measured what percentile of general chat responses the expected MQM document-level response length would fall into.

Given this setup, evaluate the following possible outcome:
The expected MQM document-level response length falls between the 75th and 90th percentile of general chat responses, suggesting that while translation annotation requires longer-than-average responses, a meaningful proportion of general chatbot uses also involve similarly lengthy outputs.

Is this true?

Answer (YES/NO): NO